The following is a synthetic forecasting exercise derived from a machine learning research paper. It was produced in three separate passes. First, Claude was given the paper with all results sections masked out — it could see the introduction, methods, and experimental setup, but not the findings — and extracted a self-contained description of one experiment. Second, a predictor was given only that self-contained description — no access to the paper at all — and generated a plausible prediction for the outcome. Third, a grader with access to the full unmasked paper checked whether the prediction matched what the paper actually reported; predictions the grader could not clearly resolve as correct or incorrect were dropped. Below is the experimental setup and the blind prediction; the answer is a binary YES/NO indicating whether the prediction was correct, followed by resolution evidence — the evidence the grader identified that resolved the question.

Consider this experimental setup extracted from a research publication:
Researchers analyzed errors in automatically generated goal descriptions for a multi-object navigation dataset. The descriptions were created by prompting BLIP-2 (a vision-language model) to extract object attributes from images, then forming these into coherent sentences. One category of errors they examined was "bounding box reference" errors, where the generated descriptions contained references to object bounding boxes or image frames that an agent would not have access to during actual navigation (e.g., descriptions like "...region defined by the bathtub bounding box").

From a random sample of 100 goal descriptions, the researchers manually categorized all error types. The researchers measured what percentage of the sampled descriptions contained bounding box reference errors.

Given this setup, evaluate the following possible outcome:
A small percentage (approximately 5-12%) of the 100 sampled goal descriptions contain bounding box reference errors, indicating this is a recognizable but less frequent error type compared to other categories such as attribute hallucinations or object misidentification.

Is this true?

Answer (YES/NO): YES